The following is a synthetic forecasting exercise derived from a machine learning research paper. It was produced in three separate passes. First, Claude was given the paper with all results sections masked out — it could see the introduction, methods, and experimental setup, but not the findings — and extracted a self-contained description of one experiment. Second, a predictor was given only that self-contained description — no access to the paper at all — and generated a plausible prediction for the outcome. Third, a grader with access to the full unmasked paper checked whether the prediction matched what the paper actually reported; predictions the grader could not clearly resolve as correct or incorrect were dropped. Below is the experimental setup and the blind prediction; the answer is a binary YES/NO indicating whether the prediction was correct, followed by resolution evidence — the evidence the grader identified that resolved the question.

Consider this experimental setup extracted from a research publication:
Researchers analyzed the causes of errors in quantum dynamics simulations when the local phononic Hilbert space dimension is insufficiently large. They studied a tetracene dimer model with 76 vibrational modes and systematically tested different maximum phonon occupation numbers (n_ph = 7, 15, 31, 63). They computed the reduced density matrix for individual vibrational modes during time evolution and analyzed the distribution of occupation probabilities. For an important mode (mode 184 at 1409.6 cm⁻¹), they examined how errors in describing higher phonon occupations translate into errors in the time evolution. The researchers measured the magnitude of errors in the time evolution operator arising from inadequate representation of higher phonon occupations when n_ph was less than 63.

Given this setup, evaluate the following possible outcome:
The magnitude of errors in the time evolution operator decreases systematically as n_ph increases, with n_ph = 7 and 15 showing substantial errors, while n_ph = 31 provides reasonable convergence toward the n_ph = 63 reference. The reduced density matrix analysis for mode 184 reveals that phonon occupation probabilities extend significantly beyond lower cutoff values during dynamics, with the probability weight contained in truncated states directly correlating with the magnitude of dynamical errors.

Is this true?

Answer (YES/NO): NO